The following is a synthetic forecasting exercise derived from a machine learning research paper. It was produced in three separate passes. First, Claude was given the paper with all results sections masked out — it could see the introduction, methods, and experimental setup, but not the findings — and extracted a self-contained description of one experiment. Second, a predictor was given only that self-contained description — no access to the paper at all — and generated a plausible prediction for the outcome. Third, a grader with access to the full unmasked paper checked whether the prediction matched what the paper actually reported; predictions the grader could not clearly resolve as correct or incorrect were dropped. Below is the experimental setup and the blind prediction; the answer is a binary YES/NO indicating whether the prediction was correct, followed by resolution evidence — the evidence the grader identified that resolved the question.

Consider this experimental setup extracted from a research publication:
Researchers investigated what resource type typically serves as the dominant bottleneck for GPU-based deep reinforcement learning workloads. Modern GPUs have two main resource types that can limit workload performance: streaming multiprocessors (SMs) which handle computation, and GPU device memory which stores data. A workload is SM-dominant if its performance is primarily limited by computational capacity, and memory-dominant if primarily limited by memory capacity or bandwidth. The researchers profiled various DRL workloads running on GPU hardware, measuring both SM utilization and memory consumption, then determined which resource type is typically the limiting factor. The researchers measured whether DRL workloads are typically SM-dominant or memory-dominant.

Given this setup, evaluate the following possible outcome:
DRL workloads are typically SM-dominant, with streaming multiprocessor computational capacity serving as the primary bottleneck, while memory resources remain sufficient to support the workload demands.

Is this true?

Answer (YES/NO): YES